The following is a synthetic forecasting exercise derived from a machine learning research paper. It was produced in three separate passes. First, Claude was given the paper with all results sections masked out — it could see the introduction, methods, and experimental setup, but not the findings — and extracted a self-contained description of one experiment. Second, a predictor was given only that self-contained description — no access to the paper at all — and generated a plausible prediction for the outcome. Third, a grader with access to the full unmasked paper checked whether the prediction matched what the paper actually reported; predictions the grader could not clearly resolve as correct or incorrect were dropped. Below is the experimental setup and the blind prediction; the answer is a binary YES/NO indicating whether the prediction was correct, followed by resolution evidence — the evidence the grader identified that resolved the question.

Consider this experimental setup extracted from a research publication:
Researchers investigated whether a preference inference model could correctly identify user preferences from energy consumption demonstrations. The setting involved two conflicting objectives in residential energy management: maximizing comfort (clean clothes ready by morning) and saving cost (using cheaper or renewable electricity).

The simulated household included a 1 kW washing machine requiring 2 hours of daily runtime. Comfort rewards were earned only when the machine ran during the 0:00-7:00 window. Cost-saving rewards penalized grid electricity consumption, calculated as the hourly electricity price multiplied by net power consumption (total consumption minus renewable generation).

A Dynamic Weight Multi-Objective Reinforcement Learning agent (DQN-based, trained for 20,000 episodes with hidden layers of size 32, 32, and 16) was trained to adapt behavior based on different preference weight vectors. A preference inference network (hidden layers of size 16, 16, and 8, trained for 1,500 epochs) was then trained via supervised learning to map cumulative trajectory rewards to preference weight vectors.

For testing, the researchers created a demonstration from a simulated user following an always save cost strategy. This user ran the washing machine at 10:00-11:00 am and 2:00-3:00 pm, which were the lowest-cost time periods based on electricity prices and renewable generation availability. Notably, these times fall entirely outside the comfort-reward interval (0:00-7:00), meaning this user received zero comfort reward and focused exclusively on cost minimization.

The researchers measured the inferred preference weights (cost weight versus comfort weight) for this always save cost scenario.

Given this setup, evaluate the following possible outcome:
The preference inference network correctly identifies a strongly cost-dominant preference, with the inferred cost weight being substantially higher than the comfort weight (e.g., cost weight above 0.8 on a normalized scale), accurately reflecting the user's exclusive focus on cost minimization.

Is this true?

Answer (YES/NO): NO